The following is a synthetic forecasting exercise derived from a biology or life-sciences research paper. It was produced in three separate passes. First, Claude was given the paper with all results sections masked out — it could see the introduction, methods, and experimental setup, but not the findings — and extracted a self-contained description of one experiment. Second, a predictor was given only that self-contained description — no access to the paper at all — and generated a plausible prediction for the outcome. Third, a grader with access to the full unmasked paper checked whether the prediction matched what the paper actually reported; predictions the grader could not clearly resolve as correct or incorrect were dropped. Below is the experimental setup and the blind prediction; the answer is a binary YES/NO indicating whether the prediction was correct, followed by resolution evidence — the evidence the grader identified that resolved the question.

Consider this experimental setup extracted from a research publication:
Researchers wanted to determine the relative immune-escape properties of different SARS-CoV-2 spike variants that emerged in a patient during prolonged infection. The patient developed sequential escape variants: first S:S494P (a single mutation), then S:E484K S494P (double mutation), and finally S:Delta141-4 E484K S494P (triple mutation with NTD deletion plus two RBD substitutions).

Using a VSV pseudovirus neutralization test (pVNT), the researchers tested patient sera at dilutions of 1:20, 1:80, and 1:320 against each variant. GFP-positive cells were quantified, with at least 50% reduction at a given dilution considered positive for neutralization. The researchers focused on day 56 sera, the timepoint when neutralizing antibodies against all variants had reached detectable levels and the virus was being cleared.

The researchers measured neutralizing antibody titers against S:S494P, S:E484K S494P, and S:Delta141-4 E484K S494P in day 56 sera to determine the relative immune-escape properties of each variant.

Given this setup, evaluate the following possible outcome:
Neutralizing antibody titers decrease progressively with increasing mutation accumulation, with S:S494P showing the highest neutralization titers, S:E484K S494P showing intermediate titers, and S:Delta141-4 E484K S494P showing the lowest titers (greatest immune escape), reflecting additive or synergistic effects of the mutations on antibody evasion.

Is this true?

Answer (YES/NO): YES